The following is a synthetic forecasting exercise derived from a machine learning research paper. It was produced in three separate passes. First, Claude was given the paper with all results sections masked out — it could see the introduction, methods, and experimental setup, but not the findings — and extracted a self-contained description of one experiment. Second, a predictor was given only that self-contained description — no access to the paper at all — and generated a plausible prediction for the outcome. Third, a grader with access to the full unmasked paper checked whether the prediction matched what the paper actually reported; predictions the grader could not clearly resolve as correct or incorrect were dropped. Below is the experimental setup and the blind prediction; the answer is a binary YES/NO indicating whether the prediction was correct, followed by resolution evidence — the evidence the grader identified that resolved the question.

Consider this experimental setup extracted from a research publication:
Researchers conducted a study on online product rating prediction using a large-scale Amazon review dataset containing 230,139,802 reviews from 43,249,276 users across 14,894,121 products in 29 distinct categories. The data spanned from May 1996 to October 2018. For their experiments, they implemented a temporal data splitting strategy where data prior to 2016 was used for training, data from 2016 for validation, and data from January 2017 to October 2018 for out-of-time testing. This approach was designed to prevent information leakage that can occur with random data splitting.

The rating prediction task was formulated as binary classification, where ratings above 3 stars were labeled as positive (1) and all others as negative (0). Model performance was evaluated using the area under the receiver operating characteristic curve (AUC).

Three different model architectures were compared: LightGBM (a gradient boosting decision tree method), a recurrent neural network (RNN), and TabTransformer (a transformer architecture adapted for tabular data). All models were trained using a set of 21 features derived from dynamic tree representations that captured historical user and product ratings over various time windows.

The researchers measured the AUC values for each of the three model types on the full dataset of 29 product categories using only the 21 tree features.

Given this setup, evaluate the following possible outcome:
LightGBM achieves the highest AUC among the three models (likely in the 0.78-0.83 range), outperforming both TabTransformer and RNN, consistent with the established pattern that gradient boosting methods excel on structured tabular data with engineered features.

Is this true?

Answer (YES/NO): NO